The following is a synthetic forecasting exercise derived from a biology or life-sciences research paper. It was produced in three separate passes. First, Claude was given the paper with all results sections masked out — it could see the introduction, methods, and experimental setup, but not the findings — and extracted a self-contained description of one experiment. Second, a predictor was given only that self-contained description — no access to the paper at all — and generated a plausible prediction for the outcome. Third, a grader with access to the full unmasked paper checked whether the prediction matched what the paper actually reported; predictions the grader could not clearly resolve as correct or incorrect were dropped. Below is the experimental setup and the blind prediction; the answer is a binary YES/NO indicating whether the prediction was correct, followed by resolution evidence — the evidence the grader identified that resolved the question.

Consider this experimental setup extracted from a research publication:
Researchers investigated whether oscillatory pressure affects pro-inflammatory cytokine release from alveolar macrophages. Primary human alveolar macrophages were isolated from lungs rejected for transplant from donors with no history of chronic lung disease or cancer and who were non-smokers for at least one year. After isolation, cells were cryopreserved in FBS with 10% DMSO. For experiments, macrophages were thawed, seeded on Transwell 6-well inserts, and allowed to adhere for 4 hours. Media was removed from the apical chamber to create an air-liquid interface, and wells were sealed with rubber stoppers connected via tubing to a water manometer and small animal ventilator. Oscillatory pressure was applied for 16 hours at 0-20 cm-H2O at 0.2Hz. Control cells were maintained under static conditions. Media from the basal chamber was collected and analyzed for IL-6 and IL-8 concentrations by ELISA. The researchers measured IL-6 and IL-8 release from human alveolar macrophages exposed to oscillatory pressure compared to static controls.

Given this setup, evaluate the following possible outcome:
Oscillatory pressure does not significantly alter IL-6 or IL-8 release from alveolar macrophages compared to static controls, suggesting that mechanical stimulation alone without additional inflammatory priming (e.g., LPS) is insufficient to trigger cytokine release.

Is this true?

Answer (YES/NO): NO